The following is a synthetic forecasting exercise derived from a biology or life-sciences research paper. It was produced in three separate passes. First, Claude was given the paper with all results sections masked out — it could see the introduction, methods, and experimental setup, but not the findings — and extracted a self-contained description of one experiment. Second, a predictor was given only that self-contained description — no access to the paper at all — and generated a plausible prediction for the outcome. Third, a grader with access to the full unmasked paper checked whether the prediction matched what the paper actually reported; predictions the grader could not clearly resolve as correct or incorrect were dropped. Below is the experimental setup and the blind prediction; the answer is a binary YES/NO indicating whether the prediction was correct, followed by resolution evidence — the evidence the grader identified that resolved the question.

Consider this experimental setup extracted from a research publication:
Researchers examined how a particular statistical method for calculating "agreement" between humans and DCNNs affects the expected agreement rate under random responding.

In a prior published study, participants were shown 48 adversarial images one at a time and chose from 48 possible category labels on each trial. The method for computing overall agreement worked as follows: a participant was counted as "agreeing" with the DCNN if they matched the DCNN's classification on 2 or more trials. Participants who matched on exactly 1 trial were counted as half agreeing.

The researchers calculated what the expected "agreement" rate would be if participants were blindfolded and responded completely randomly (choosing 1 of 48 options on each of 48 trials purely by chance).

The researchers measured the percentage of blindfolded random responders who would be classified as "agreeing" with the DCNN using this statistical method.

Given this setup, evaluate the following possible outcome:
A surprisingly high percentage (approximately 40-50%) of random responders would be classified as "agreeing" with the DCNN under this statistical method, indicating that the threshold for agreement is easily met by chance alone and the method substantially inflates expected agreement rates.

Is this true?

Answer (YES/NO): YES